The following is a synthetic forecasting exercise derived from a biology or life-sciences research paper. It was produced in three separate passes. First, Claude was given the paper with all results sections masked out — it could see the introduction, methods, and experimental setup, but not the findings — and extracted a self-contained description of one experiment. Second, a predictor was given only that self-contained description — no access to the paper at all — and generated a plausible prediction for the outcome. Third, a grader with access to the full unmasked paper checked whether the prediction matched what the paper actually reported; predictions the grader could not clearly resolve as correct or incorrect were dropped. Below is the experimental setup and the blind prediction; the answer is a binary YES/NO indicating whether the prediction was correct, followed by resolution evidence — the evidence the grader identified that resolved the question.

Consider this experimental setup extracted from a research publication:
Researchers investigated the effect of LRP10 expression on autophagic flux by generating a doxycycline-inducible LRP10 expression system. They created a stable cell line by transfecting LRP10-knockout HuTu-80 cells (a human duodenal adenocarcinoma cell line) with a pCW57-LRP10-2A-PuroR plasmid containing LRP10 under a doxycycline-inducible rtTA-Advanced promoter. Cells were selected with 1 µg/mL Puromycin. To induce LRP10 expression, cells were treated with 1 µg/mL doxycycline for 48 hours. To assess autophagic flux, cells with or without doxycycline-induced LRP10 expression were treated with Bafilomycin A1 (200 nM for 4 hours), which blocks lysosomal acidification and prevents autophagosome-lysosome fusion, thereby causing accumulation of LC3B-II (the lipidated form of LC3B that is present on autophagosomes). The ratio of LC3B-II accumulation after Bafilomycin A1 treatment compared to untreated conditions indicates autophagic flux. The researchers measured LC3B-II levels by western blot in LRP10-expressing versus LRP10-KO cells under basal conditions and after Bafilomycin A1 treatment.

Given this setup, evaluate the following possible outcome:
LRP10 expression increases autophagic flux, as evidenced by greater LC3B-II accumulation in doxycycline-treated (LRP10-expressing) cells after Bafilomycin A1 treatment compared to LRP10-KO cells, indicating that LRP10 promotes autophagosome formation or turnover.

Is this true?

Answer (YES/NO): NO